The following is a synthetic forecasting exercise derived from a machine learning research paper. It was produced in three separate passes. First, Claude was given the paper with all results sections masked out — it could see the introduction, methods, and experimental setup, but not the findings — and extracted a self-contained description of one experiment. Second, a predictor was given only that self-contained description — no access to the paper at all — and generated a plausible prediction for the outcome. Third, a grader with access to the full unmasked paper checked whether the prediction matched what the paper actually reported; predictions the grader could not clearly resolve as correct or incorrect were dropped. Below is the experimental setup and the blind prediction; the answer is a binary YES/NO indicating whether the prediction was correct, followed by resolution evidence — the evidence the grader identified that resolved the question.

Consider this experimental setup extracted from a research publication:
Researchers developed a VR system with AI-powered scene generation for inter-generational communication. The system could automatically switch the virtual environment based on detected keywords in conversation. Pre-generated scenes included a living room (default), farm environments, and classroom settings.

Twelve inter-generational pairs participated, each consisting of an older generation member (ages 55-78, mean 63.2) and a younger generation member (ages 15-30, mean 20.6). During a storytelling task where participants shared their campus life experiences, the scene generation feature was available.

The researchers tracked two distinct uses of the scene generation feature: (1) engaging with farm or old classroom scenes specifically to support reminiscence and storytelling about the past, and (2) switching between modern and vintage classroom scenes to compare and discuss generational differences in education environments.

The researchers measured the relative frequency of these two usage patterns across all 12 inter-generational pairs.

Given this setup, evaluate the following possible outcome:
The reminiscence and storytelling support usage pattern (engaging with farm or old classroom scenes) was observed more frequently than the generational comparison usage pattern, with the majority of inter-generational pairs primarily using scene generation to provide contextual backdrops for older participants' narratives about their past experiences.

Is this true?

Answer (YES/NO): YES